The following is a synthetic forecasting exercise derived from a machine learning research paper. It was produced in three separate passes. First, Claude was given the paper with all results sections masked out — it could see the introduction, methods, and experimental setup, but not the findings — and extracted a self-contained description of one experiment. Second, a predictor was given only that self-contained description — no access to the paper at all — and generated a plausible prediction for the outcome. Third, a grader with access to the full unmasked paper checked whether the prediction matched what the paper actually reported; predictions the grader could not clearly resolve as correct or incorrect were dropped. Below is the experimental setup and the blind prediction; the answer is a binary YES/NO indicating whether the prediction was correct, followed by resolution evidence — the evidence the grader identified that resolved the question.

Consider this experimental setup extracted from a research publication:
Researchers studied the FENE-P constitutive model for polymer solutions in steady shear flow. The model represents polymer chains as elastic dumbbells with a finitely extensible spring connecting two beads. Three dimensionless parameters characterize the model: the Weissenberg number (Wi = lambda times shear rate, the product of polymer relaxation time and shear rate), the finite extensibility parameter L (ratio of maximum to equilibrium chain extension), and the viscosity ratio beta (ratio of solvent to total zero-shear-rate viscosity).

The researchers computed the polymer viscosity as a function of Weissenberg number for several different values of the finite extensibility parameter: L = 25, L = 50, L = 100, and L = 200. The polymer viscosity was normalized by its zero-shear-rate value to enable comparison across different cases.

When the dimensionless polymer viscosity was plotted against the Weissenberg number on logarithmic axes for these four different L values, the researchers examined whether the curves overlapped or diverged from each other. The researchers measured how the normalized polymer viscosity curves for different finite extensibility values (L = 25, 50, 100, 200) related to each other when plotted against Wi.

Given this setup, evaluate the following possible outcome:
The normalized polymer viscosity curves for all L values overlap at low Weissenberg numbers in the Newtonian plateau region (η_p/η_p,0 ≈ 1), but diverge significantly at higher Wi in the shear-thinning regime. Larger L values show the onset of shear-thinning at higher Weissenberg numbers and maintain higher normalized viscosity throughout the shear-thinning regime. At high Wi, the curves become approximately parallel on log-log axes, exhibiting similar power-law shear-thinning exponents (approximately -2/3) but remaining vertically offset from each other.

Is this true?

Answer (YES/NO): YES